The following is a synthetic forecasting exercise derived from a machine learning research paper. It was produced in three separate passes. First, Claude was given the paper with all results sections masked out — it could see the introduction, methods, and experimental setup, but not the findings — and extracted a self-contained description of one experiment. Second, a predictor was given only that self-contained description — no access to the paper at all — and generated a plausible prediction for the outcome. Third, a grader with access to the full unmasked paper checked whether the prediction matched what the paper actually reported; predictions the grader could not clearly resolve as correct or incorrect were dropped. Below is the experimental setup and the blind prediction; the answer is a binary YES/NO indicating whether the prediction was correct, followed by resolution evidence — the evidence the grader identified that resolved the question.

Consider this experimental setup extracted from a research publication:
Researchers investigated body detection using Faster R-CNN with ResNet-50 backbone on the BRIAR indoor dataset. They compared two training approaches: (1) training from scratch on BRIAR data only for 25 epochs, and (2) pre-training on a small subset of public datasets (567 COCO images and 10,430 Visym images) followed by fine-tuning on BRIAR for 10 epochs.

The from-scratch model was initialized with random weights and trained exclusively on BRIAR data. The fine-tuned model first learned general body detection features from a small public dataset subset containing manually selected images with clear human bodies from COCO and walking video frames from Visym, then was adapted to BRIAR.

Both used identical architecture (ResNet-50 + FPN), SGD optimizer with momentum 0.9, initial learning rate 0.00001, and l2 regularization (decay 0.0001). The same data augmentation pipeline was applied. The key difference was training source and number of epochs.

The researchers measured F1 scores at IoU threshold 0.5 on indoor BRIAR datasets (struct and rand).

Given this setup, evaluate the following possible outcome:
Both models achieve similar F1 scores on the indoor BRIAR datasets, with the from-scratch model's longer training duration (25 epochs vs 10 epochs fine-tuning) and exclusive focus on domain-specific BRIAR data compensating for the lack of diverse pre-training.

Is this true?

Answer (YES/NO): YES